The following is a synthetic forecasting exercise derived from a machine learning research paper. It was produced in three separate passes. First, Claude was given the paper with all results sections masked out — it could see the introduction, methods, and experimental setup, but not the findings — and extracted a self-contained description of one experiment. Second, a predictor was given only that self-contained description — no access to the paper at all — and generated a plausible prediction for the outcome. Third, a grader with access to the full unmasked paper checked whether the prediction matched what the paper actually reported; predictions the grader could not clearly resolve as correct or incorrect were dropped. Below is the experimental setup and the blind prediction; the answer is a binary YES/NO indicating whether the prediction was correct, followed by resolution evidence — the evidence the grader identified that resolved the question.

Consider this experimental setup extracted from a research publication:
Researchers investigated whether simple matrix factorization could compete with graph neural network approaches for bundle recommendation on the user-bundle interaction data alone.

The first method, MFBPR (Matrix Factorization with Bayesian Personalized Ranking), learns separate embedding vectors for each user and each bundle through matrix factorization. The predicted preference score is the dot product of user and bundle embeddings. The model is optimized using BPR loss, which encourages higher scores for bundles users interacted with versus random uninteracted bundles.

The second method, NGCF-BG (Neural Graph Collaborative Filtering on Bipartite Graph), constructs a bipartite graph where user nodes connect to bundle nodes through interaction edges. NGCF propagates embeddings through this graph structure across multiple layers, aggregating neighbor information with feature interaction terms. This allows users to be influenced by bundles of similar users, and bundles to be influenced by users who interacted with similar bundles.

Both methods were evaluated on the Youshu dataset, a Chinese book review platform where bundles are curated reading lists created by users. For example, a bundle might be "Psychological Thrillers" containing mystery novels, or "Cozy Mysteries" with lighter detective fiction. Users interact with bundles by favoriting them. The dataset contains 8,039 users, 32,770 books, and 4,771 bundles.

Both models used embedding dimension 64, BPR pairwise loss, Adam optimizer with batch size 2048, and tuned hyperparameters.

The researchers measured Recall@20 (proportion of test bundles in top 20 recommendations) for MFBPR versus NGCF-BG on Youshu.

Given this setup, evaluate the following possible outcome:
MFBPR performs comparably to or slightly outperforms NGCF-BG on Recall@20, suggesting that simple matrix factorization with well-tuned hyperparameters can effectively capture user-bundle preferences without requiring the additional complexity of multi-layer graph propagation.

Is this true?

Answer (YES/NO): NO